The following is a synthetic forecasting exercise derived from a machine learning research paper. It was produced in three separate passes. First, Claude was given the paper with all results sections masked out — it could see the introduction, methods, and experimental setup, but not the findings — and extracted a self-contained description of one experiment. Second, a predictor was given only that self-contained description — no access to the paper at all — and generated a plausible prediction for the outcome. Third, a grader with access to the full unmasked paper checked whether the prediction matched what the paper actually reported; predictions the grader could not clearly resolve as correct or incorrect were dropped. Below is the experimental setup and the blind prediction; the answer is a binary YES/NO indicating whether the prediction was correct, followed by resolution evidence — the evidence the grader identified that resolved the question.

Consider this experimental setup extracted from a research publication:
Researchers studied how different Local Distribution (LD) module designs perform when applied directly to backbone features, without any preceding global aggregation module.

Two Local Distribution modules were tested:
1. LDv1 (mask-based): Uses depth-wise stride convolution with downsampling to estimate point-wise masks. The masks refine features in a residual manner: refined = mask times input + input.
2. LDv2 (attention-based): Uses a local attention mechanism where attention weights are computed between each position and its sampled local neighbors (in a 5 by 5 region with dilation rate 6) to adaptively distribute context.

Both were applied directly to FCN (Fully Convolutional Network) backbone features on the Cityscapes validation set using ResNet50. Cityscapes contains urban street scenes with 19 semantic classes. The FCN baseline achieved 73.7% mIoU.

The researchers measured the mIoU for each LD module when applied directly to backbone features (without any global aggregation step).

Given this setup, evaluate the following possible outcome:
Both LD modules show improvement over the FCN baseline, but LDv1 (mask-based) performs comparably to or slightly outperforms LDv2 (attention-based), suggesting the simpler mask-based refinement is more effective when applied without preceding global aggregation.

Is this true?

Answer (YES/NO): NO